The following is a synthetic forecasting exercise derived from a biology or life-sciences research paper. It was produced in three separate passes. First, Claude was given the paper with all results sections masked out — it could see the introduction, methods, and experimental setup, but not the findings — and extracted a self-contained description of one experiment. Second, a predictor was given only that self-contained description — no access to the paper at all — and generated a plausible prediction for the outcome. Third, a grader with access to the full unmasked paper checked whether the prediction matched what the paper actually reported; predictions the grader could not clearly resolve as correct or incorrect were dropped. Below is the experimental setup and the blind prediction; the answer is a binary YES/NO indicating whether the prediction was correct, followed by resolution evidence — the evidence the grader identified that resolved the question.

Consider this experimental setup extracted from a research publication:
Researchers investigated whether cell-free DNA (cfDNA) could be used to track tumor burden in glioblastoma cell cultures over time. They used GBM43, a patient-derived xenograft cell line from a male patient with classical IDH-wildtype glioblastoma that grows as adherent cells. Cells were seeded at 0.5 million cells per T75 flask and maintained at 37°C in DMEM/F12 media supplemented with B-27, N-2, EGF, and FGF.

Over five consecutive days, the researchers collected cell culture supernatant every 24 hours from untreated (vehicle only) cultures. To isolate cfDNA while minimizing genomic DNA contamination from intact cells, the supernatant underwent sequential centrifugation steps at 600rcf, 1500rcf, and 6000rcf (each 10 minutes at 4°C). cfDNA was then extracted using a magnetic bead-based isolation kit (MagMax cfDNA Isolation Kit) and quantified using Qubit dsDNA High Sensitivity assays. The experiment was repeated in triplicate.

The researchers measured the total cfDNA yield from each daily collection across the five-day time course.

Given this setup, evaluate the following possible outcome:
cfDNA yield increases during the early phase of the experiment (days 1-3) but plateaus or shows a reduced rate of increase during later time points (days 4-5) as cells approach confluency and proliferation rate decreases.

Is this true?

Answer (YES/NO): NO